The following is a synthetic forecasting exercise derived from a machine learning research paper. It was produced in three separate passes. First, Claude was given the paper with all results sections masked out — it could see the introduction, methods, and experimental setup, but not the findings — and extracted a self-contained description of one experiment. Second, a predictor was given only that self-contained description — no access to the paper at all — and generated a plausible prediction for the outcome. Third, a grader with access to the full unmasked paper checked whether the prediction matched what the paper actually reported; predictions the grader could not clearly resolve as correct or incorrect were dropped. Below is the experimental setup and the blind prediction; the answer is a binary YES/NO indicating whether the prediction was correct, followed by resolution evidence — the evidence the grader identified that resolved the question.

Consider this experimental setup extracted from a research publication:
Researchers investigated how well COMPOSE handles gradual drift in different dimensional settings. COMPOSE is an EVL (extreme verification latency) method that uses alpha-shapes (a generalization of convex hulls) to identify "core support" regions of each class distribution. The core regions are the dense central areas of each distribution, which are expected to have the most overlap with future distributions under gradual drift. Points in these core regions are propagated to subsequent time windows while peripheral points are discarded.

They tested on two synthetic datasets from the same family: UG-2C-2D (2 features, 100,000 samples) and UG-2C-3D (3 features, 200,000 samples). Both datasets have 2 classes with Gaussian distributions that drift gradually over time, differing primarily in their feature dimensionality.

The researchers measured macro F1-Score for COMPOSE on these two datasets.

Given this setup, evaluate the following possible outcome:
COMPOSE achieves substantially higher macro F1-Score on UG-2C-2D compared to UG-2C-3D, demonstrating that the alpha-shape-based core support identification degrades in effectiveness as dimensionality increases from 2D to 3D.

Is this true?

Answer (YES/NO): YES